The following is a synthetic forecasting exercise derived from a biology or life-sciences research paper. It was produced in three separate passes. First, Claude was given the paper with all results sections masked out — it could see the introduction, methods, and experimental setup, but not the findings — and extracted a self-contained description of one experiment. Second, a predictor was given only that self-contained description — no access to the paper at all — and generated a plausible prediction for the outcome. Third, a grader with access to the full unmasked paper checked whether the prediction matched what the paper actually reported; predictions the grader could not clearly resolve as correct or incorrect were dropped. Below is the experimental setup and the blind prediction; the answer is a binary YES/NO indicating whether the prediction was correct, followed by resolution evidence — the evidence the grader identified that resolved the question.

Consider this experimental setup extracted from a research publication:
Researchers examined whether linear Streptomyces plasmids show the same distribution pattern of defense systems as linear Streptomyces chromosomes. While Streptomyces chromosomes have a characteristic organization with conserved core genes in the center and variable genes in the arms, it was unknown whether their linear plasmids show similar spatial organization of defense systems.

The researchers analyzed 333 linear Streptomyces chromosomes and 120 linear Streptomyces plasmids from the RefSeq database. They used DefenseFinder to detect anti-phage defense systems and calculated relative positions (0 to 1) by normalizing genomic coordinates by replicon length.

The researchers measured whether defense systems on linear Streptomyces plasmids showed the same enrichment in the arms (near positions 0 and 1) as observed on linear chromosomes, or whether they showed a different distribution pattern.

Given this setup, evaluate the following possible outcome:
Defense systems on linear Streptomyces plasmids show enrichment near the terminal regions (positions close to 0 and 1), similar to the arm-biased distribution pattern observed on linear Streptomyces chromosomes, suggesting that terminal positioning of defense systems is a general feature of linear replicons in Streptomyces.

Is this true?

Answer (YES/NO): YES